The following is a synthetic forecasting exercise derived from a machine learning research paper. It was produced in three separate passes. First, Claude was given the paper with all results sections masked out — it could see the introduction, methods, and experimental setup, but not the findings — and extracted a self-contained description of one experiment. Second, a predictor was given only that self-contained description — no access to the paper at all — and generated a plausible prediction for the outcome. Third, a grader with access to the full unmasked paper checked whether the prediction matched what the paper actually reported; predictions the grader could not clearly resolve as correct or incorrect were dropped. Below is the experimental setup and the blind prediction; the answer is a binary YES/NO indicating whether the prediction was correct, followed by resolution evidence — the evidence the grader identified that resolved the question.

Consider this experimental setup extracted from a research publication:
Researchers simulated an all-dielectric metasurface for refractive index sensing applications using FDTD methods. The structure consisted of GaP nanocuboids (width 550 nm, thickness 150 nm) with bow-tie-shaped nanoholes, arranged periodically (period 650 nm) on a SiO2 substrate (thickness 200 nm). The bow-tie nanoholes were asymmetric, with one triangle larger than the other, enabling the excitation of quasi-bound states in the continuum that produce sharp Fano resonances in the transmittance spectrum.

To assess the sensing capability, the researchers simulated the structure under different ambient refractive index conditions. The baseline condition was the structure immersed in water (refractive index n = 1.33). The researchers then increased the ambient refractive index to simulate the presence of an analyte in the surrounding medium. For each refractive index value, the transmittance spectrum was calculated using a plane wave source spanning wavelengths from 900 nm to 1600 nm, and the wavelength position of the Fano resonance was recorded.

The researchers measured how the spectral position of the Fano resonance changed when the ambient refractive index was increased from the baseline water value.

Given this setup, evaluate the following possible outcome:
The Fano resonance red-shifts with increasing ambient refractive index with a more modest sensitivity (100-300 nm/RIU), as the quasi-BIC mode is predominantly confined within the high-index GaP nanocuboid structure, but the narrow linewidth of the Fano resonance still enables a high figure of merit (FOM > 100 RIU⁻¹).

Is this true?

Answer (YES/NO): NO